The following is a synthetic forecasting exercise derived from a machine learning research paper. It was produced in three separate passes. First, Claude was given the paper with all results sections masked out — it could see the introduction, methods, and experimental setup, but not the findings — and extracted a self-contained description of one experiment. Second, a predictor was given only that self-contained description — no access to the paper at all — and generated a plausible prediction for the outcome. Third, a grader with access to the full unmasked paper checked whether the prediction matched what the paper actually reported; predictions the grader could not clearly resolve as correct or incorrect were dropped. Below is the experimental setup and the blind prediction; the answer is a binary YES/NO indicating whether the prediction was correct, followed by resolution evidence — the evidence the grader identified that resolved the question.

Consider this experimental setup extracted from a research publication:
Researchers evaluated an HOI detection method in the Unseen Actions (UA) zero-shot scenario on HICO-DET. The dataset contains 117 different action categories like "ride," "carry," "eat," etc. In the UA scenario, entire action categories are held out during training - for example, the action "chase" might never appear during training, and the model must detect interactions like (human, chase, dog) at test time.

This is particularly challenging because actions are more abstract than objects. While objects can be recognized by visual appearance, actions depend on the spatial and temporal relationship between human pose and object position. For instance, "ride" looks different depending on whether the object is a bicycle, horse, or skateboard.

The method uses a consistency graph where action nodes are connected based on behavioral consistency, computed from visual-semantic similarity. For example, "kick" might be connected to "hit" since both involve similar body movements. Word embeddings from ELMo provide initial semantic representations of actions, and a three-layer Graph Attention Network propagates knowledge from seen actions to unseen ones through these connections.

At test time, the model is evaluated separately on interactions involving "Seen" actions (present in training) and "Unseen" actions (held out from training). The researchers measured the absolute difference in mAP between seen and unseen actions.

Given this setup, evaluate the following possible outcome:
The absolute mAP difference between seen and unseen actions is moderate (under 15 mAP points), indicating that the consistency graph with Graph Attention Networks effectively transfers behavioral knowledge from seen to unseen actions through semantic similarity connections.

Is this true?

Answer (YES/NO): YES